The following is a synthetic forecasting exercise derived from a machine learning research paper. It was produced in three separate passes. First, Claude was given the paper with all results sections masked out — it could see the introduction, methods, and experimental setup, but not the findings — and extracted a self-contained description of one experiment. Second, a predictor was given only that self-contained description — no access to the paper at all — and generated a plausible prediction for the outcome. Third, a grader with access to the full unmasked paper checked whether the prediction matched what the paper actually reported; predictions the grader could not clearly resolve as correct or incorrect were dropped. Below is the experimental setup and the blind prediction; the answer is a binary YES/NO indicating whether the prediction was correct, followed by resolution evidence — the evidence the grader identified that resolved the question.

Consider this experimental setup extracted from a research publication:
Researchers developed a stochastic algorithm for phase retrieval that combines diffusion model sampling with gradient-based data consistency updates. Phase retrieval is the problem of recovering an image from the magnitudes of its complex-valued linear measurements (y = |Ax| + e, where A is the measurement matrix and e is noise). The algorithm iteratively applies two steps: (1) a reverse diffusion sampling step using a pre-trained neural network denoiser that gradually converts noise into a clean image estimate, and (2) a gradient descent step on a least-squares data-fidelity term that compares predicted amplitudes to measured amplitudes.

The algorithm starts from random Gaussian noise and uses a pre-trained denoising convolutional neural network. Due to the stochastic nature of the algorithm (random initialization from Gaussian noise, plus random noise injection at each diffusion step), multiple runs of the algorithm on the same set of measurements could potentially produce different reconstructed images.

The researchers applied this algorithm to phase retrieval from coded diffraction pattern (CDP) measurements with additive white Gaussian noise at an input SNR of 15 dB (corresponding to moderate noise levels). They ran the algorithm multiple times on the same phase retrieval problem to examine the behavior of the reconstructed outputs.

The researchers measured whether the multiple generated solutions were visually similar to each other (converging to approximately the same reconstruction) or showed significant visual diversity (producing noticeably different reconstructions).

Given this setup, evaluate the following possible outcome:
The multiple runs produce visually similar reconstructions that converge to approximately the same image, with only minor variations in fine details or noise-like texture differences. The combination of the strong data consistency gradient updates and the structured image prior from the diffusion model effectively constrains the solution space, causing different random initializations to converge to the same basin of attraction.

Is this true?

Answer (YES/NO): NO